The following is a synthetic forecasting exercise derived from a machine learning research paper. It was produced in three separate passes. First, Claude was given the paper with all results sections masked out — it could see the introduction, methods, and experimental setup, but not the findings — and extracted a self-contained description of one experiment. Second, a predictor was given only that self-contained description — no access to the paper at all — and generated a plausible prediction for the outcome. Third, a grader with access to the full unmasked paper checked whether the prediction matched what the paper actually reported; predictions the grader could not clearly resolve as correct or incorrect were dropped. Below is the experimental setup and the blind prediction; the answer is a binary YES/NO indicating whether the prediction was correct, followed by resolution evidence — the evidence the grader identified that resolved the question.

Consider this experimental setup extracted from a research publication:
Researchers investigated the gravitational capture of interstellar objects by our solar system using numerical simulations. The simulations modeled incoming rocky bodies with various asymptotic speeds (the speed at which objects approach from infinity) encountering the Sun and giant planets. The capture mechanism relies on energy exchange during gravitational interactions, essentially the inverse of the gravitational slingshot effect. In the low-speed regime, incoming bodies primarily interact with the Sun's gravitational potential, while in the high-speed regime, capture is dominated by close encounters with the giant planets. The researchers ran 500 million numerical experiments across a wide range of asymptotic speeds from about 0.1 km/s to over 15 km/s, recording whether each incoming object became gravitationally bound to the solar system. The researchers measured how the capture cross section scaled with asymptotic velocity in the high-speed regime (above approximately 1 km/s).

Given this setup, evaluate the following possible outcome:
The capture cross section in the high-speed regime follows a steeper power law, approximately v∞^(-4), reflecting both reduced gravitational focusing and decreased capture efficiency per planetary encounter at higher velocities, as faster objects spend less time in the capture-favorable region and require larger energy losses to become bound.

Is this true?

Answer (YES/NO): NO